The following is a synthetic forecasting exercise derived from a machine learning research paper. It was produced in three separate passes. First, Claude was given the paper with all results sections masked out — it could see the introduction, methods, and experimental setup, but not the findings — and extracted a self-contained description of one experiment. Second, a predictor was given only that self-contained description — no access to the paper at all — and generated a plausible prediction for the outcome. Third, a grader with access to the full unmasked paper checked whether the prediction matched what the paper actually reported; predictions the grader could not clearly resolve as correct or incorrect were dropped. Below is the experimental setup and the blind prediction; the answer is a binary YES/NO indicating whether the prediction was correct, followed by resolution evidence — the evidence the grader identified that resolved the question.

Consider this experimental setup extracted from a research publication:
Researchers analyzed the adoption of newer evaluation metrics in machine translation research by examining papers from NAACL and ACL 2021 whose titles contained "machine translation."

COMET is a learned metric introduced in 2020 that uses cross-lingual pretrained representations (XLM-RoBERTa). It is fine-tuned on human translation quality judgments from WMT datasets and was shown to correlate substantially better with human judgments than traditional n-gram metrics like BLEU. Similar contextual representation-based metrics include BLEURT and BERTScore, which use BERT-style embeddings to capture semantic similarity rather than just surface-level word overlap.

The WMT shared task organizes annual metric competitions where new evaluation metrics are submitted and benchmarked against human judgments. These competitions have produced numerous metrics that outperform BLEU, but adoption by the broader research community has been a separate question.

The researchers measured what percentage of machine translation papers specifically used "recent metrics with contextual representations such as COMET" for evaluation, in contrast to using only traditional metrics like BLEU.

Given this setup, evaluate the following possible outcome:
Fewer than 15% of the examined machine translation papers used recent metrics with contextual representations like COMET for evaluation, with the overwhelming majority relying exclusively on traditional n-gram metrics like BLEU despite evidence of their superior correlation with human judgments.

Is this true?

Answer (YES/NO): YES